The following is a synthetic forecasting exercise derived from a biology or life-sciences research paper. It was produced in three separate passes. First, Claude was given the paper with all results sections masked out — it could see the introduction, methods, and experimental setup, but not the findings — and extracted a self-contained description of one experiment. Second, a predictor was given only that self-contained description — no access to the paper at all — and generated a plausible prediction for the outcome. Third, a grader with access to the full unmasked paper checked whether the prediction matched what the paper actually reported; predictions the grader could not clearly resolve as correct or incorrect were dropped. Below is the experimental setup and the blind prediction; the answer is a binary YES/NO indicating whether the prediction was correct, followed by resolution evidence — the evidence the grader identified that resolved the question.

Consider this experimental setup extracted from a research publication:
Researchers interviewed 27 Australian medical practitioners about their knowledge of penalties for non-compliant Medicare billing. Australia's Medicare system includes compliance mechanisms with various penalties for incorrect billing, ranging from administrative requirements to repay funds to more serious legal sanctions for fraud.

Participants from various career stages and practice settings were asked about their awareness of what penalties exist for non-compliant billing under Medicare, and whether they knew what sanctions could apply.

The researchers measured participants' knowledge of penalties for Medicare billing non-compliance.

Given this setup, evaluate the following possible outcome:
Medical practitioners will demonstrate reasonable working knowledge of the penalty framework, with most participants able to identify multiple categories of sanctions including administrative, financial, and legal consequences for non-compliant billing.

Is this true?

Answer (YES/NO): NO